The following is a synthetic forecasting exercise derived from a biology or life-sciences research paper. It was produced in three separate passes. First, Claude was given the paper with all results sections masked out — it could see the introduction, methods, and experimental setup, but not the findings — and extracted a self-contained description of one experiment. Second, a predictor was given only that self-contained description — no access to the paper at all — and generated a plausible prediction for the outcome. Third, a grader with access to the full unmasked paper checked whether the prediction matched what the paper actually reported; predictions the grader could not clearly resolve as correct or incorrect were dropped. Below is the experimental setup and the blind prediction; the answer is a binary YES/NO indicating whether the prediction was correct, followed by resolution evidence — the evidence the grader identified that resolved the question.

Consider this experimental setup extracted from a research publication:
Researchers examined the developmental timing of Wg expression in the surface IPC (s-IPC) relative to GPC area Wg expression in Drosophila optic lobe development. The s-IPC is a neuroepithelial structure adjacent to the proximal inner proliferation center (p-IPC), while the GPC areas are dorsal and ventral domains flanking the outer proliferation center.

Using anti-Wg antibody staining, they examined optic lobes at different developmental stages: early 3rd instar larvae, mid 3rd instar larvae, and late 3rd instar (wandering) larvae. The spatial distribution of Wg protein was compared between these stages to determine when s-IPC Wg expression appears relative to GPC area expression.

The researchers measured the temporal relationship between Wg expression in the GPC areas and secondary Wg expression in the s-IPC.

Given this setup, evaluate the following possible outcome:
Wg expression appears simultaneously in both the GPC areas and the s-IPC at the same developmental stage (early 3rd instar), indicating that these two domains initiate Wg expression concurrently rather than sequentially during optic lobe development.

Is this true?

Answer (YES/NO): NO